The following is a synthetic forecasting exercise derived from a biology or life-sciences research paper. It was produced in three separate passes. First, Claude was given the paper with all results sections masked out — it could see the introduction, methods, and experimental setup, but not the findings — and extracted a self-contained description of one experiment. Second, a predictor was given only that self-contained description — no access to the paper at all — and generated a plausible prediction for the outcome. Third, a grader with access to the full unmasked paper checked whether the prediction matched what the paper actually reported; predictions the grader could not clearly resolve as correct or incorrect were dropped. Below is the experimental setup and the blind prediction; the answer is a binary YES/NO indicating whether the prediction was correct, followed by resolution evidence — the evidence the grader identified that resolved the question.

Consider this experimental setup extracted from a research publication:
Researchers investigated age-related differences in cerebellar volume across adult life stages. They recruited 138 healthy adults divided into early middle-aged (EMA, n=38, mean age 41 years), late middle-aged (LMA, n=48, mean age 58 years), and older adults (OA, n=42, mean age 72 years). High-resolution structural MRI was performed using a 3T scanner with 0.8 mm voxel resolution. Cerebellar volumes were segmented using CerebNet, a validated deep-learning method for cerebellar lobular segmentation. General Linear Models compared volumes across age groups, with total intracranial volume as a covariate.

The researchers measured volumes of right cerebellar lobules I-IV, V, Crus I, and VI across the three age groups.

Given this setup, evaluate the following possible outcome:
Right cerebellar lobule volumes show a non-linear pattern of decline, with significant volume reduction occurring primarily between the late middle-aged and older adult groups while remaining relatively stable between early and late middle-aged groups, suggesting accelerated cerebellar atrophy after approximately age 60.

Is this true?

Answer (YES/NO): NO